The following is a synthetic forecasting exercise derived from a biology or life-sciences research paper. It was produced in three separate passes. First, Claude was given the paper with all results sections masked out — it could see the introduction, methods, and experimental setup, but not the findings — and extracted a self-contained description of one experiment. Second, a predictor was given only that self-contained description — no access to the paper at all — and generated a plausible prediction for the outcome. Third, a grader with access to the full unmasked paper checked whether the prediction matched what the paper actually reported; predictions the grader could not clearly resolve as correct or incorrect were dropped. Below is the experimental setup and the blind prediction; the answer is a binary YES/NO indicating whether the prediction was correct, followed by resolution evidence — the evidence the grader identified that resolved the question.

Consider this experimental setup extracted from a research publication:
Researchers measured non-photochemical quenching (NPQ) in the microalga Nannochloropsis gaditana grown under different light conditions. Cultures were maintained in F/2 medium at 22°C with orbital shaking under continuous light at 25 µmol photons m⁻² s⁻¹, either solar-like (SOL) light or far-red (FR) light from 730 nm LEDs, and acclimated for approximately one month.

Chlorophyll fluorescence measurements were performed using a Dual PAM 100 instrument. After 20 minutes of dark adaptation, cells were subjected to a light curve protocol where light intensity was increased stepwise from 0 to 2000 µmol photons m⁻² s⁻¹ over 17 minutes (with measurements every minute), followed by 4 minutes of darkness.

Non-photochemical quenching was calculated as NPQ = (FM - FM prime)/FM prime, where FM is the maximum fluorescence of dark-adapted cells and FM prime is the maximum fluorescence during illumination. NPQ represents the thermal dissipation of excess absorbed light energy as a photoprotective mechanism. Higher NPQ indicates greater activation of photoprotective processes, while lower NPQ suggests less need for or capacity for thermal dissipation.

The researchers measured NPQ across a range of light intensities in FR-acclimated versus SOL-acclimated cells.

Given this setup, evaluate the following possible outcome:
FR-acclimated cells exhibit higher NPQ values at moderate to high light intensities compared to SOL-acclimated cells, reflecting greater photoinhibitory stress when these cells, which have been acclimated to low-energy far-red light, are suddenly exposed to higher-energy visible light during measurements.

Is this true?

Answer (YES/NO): YES